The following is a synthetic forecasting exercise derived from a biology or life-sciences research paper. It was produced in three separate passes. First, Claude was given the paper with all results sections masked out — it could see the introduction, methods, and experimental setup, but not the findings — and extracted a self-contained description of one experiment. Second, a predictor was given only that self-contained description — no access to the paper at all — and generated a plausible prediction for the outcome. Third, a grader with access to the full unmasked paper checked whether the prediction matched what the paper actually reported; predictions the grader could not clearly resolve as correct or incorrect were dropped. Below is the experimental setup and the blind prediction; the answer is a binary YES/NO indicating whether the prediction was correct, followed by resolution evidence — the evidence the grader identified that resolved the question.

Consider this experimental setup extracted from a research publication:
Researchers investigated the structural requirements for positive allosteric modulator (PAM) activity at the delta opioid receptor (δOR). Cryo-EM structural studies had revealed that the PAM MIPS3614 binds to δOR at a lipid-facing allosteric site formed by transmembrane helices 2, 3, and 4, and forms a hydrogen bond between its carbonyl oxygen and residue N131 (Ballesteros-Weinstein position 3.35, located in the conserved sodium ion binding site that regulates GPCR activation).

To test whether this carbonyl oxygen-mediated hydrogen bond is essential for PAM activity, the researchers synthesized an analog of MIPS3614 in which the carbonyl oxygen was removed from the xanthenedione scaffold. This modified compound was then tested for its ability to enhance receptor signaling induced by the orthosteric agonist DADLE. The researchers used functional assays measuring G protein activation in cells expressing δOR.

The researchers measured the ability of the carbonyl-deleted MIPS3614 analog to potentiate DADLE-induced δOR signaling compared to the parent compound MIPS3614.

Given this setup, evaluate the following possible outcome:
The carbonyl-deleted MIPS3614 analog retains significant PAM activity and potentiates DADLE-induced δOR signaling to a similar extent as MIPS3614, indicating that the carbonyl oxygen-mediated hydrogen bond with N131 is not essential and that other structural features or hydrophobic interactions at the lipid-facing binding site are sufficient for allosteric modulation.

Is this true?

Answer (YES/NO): NO